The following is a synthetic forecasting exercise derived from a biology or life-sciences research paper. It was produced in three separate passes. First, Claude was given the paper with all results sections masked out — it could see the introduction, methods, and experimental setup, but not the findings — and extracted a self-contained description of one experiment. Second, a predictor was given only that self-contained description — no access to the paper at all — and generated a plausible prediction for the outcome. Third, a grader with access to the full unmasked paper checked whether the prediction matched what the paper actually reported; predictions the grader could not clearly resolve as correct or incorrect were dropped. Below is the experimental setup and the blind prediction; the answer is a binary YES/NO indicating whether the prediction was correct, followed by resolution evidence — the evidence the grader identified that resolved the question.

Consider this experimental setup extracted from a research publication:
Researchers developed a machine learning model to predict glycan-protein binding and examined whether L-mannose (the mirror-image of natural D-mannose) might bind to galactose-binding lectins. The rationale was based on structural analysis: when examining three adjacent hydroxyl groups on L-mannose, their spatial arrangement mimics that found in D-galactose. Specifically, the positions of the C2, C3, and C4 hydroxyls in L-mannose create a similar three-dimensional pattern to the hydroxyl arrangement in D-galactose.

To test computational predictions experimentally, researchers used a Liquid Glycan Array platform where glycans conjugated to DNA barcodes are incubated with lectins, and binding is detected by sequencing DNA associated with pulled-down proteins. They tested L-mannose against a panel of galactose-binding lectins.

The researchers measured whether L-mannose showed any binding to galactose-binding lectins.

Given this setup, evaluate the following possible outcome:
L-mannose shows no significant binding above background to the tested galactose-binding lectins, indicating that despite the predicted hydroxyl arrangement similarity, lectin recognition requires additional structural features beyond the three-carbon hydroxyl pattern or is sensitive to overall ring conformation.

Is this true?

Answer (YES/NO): YES